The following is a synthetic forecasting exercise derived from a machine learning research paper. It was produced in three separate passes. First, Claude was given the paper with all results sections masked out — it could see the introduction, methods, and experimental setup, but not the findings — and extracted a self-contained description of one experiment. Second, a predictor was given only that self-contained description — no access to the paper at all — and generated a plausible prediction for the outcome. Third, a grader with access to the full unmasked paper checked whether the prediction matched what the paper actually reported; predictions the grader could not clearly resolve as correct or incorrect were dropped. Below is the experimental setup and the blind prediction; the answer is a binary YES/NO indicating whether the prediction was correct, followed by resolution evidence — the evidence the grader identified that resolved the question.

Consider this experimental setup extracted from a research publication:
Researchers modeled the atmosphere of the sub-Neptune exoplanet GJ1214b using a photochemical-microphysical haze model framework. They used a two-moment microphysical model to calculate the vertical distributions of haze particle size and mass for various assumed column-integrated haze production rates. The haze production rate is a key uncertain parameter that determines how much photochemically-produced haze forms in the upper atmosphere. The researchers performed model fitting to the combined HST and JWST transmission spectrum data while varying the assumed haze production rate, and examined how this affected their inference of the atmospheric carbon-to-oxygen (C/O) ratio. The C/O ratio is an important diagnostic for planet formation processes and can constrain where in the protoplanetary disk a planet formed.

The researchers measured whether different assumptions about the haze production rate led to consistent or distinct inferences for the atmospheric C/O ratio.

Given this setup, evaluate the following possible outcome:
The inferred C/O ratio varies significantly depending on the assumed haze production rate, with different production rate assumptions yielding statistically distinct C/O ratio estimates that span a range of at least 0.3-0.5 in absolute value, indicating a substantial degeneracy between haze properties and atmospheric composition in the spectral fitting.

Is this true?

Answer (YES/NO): YES